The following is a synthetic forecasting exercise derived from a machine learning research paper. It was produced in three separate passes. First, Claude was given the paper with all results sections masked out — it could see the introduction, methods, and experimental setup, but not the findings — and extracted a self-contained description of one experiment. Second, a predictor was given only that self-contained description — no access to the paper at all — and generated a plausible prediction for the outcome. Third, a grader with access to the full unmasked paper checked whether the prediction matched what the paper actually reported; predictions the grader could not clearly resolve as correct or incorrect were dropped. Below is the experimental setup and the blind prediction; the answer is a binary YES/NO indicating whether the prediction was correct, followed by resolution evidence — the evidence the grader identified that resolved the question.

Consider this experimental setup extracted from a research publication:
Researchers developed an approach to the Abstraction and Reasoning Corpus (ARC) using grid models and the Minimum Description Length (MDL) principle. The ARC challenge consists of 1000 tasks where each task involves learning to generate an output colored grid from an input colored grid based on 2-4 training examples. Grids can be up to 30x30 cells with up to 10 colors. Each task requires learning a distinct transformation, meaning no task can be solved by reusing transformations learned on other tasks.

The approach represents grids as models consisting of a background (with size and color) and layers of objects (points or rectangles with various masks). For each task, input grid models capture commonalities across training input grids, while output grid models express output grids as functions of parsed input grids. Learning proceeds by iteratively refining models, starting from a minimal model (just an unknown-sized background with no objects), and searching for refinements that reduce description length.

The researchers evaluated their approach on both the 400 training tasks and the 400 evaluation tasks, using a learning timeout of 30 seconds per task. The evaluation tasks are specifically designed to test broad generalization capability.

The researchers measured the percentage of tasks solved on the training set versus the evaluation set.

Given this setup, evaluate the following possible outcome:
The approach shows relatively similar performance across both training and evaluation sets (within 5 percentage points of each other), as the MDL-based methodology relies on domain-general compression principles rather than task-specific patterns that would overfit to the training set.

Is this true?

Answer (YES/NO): NO